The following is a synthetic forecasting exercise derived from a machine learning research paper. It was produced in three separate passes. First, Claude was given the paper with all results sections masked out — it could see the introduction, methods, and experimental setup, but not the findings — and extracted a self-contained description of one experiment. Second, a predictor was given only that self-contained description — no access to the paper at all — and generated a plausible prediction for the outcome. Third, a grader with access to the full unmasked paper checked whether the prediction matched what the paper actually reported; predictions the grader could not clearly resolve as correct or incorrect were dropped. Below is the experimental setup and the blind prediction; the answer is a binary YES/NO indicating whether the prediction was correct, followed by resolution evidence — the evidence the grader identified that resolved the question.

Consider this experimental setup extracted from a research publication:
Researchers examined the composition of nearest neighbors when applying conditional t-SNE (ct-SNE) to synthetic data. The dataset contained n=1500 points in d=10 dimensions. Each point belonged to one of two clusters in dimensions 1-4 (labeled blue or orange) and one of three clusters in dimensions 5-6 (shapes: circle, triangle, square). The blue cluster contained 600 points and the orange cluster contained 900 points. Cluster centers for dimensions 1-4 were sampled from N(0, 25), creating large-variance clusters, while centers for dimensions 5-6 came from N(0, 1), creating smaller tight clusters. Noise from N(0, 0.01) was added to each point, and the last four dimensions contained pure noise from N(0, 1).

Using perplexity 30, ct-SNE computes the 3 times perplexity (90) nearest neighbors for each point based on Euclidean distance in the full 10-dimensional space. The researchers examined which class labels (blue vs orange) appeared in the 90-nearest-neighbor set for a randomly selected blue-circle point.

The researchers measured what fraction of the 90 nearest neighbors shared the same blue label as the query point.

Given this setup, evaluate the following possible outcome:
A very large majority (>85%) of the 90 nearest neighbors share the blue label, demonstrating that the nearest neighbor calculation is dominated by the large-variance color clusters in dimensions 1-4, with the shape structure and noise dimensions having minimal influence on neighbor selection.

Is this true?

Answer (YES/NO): YES